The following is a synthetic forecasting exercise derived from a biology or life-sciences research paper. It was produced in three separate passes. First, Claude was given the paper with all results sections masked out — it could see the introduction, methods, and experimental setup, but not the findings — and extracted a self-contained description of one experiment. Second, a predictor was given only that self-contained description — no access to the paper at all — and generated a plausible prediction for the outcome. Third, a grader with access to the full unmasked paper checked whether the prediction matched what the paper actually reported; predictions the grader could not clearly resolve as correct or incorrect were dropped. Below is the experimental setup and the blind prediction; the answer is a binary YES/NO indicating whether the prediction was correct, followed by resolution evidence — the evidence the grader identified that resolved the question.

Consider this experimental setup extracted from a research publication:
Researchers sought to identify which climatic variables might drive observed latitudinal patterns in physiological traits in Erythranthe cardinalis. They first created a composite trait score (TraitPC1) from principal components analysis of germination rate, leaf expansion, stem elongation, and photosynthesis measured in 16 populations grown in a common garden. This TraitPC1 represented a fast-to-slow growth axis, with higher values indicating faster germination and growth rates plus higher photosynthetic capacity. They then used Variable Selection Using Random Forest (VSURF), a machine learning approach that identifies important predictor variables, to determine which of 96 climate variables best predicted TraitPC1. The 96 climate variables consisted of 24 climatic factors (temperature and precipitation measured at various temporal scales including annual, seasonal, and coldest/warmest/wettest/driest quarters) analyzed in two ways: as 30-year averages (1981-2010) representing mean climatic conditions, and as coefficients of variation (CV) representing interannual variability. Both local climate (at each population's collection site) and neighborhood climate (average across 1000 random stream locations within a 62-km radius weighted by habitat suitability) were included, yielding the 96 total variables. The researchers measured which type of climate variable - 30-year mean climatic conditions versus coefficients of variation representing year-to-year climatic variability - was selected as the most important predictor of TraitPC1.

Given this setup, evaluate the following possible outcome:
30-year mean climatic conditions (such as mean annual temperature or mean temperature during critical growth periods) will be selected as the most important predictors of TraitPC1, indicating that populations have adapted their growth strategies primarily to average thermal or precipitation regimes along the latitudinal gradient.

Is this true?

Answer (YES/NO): NO